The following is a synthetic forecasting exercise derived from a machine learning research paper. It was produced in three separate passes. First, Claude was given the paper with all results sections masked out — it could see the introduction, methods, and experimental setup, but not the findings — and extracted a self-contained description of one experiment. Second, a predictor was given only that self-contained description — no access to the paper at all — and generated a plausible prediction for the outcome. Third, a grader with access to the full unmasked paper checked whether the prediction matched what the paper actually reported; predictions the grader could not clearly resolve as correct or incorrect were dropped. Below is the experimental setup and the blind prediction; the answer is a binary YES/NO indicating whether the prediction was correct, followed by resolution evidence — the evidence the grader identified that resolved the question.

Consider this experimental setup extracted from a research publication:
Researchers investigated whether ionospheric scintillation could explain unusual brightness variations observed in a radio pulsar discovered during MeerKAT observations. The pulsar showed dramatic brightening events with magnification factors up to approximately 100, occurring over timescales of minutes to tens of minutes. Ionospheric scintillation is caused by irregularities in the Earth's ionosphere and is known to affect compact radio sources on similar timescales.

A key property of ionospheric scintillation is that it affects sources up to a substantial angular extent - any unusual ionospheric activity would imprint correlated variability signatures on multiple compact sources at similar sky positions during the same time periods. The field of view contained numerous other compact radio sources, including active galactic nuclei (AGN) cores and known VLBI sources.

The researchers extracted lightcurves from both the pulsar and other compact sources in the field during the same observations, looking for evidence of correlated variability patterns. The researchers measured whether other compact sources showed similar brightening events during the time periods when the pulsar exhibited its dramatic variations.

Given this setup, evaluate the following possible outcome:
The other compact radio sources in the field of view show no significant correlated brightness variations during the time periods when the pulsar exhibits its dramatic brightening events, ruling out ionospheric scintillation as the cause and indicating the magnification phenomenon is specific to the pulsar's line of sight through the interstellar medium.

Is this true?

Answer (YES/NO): NO